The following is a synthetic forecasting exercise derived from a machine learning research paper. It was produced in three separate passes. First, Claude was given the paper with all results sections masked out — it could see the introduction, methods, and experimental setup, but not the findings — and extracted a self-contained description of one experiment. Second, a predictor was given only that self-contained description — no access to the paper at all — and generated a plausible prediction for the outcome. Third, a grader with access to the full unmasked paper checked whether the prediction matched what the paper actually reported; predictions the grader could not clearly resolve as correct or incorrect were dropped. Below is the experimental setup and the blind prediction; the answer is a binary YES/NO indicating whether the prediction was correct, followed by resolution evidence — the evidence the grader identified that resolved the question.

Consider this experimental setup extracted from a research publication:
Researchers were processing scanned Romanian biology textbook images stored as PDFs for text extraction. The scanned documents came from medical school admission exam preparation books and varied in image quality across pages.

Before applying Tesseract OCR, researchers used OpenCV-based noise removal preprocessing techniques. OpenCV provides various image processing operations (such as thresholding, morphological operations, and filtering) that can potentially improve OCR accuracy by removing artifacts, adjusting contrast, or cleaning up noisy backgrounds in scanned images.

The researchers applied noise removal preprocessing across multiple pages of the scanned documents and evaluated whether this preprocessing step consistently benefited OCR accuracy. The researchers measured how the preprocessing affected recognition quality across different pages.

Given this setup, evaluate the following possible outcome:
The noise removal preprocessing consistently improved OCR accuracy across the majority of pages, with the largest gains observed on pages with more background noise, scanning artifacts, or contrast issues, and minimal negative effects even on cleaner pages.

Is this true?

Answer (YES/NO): NO